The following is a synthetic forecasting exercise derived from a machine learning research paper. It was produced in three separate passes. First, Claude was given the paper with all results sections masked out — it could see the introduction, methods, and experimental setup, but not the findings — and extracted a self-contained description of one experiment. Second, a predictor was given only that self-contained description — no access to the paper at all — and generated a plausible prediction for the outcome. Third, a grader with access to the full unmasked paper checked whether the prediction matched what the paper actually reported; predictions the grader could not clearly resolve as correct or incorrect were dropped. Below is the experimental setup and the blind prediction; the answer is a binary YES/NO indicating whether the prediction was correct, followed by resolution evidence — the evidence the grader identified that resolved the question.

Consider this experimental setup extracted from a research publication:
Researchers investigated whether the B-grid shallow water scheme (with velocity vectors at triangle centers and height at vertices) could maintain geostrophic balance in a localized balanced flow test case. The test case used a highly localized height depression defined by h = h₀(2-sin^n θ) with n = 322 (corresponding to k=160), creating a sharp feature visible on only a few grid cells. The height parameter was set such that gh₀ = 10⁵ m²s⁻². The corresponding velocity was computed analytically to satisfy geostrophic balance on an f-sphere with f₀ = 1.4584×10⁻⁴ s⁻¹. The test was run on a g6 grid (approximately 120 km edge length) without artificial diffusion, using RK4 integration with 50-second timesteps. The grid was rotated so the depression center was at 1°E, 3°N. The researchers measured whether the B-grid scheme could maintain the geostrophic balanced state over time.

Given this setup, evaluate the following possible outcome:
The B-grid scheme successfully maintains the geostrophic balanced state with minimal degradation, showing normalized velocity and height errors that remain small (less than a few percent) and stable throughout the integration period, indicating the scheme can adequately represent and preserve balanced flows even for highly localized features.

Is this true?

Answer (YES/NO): NO